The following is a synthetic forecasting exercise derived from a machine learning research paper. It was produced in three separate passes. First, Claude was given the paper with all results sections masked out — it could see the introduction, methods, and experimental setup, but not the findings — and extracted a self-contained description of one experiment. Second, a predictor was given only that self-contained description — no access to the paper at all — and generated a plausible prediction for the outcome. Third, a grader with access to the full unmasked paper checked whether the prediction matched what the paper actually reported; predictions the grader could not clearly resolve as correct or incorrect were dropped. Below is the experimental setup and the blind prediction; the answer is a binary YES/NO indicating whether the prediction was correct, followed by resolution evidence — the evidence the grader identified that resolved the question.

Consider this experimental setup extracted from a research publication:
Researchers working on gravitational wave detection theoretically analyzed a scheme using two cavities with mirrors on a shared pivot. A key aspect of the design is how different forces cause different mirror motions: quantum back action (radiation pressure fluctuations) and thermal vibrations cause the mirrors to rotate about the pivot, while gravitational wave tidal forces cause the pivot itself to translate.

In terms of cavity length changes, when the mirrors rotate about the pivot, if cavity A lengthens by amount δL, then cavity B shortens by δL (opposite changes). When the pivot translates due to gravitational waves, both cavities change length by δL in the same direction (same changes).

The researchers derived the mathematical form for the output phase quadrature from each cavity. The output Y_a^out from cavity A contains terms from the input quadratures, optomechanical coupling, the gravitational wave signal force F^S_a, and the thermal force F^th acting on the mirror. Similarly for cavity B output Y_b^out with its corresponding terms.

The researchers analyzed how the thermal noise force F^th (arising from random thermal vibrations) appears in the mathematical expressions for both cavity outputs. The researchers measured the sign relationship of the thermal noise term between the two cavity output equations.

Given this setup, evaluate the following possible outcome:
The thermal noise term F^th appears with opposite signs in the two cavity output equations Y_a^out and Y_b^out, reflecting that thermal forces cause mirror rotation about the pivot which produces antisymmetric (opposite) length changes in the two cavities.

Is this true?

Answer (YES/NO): YES